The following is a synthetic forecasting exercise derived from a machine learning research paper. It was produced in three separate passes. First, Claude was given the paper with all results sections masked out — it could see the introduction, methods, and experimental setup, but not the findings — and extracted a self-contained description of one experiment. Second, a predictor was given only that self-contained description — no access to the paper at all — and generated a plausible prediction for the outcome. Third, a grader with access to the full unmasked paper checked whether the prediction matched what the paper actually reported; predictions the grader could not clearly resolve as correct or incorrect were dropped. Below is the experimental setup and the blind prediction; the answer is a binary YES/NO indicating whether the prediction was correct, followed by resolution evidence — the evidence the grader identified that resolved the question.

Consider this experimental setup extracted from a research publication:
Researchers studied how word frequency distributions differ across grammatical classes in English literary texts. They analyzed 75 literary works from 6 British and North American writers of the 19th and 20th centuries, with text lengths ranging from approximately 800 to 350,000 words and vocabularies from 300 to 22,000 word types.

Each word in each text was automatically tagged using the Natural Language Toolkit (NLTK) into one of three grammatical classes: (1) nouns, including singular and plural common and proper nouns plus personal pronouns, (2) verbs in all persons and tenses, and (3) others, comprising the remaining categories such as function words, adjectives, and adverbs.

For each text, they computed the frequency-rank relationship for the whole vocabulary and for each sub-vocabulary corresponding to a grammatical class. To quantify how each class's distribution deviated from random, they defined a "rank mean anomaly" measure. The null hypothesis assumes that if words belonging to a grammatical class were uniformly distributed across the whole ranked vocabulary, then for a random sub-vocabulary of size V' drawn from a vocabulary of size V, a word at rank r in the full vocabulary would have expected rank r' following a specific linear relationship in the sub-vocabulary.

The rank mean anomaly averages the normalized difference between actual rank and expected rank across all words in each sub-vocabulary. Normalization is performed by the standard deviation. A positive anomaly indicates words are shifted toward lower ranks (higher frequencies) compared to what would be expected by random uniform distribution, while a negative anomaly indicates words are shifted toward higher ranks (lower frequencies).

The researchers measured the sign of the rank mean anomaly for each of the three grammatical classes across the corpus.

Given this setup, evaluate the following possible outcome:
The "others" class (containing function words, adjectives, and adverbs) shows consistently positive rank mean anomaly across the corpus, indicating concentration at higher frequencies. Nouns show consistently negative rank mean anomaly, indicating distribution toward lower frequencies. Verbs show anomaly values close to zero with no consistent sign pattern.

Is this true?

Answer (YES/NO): NO